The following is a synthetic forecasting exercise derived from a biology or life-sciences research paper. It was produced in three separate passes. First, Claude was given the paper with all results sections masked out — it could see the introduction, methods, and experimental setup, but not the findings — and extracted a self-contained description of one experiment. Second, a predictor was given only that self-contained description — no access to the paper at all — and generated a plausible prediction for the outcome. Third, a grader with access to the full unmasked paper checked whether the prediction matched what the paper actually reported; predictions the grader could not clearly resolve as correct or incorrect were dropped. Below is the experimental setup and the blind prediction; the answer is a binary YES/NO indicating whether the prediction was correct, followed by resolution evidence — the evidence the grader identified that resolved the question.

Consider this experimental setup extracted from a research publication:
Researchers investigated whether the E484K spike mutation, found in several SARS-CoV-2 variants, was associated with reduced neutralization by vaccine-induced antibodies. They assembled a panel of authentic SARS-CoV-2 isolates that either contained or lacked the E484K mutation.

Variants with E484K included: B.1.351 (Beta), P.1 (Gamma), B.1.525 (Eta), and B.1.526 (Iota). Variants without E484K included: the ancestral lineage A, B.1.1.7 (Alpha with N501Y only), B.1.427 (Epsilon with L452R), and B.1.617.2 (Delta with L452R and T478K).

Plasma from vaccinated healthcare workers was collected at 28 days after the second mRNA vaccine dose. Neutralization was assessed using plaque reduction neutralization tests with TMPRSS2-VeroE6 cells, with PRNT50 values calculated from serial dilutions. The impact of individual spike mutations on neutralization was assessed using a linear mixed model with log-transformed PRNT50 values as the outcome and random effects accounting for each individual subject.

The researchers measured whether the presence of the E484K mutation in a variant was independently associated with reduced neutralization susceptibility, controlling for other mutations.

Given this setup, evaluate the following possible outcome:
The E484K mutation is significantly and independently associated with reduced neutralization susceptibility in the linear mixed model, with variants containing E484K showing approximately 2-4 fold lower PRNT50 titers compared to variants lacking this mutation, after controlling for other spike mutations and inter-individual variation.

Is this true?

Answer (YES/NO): YES